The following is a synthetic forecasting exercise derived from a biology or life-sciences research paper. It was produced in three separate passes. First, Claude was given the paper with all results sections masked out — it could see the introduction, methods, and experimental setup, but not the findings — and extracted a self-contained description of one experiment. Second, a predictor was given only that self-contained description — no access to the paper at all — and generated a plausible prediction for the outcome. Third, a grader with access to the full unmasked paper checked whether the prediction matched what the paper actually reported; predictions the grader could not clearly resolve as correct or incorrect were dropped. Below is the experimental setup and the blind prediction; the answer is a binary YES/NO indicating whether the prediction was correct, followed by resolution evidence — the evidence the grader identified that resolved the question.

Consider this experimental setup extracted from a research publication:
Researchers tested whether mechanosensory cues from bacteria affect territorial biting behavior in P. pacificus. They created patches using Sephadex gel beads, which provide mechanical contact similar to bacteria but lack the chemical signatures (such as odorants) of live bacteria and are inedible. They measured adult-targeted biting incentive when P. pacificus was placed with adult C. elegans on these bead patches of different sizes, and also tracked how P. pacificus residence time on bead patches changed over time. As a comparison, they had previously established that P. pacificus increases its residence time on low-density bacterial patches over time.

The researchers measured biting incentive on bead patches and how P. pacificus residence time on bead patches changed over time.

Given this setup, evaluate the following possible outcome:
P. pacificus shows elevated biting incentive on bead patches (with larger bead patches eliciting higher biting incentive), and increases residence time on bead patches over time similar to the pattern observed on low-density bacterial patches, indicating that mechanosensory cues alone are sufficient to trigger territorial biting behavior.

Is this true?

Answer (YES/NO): NO